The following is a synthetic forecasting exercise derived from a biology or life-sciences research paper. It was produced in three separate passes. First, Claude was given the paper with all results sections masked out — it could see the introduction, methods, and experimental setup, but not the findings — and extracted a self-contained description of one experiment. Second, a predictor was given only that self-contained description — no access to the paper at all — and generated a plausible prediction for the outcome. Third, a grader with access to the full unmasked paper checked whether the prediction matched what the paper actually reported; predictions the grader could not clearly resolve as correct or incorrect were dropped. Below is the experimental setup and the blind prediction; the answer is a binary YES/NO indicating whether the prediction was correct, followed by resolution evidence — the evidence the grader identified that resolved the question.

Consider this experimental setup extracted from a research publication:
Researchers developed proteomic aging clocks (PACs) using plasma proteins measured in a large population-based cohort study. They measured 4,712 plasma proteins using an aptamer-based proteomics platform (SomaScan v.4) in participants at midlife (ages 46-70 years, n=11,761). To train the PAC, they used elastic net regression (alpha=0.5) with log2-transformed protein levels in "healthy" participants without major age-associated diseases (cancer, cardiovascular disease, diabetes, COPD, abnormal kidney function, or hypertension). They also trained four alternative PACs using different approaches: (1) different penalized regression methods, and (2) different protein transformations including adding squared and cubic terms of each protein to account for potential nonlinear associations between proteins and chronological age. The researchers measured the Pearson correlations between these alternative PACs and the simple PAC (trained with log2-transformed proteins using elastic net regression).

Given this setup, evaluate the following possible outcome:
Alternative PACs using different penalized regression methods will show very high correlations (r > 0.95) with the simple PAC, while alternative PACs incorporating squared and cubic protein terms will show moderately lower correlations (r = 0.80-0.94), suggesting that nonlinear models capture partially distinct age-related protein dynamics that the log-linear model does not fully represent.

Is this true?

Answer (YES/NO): NO